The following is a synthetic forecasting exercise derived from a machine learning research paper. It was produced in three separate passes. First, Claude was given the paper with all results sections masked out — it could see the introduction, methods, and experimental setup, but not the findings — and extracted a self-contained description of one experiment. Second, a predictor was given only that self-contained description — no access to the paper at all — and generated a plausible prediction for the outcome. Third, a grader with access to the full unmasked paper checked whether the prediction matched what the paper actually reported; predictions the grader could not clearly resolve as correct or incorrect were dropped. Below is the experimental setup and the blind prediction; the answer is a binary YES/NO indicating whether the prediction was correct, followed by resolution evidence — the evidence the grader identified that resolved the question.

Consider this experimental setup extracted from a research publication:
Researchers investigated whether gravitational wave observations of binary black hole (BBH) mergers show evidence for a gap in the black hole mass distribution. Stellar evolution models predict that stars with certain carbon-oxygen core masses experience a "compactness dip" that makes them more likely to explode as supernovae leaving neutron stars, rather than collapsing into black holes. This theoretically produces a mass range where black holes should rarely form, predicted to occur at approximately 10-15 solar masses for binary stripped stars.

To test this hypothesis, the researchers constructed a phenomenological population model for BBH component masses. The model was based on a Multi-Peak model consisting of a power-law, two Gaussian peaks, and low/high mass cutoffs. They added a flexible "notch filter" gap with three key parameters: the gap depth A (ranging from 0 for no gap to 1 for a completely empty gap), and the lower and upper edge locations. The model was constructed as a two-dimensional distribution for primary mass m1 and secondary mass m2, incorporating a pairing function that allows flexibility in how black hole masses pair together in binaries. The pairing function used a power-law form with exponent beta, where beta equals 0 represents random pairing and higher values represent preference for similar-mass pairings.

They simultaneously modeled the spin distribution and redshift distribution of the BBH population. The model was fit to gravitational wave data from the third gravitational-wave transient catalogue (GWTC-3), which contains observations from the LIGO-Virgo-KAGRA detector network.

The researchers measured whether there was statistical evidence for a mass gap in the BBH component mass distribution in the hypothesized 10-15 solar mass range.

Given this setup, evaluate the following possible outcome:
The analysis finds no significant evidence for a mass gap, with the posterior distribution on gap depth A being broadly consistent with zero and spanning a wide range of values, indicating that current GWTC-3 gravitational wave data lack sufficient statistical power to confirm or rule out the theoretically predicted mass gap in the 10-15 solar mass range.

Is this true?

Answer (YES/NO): YES